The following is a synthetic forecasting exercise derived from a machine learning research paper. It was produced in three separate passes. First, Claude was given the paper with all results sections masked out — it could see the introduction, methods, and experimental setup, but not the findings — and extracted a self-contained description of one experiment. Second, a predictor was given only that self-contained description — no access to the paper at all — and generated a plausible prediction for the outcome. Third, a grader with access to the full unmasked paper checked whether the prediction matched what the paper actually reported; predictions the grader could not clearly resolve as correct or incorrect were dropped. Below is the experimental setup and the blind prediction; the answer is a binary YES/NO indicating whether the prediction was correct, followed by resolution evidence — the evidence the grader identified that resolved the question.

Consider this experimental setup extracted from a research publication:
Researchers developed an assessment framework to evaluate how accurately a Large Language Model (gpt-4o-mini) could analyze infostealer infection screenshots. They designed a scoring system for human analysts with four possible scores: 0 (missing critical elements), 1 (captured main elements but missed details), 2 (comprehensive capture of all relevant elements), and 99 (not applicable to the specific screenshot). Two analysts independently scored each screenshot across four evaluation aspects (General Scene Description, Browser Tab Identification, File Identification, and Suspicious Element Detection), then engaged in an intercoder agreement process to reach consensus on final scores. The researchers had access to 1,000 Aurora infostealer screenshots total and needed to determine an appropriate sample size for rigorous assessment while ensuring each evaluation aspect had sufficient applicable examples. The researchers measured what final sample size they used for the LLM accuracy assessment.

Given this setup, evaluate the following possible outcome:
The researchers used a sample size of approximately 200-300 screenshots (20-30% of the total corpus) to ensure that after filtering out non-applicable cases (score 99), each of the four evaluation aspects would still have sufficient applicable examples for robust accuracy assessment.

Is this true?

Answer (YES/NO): NO